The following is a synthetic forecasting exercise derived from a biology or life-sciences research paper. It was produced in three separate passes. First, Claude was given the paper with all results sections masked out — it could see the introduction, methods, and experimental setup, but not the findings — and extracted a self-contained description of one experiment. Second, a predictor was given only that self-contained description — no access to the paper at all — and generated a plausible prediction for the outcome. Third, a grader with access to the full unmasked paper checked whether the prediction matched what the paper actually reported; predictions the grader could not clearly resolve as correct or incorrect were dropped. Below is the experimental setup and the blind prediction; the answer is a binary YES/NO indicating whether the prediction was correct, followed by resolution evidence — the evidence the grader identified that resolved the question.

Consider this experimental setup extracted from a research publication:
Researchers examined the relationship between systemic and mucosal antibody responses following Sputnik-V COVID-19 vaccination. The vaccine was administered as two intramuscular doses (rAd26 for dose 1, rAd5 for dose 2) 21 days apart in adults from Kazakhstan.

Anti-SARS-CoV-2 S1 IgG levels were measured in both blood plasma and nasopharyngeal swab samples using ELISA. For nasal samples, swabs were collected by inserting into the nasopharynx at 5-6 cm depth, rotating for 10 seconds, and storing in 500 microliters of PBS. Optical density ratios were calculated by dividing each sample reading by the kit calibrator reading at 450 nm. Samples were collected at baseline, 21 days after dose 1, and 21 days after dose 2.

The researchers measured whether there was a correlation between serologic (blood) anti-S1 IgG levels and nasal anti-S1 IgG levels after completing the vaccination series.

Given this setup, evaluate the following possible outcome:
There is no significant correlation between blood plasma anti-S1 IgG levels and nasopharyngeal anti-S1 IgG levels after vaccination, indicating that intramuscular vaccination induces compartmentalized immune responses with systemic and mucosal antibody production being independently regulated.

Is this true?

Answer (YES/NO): YES